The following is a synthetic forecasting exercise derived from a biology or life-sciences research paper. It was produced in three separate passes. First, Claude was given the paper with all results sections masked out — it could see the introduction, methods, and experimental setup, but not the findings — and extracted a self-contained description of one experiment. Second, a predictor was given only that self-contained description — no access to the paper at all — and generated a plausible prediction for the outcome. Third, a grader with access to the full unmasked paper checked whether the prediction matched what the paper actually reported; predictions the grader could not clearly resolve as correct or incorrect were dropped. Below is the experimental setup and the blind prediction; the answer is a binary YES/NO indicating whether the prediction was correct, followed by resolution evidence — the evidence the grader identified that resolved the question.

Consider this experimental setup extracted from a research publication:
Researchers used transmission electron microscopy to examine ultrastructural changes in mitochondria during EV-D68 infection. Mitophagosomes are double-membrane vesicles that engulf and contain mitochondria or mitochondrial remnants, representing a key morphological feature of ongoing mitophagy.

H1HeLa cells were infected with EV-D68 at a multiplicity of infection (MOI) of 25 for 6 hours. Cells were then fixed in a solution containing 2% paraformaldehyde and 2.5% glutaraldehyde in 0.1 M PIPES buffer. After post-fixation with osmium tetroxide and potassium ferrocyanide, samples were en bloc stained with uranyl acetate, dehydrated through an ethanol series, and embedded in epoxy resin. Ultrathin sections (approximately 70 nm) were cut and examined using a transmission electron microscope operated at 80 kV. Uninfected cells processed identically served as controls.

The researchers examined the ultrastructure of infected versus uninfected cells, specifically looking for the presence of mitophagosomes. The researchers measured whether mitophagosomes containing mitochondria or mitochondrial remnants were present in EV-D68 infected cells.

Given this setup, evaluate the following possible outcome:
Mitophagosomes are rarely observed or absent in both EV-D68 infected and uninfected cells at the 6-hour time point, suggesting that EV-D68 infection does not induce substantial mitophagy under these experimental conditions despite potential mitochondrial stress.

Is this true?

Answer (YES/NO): NO